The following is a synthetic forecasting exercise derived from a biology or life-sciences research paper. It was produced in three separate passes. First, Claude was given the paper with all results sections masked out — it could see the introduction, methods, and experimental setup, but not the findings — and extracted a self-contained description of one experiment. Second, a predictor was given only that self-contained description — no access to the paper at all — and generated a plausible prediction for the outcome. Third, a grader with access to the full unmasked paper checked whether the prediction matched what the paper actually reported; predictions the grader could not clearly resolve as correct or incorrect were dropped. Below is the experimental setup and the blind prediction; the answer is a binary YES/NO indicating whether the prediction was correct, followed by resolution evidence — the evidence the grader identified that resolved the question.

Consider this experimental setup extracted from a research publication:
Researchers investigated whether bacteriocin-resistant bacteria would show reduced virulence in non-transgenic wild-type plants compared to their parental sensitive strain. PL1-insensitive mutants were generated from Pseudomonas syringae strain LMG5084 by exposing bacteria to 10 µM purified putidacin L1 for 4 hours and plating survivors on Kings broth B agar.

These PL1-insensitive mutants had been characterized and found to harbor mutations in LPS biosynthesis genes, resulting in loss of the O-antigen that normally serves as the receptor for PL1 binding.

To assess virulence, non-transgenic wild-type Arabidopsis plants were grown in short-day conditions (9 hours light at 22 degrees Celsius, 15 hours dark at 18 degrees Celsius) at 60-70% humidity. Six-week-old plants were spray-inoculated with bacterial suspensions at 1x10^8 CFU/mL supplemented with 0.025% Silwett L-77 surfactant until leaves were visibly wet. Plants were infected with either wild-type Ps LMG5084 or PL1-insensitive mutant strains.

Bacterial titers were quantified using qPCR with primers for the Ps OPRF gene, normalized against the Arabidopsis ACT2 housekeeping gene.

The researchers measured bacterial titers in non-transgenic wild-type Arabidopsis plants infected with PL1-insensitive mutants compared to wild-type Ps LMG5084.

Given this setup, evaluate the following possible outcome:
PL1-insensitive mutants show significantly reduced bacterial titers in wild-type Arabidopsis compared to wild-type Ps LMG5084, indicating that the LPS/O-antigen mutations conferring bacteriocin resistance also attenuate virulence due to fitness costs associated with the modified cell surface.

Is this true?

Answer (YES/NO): NO